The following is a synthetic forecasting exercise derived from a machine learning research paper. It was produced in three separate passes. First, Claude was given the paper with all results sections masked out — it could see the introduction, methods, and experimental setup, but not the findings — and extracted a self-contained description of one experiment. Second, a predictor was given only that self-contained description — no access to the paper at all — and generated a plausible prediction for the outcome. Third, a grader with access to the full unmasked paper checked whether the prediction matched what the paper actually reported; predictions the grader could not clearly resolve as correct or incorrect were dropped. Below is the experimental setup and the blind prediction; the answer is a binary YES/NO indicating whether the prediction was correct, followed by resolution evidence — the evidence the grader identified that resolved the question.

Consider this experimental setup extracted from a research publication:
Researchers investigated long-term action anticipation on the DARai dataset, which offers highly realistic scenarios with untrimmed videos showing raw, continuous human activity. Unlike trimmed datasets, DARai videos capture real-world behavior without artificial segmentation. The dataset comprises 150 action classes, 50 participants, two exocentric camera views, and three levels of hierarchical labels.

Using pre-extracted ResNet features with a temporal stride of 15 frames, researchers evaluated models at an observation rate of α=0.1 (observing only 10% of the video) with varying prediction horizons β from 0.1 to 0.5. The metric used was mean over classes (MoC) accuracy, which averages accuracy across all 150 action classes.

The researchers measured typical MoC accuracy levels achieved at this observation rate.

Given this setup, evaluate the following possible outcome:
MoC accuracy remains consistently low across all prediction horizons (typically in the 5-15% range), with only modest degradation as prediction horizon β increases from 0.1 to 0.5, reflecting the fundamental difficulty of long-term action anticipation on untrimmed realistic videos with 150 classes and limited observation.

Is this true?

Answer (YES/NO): NO